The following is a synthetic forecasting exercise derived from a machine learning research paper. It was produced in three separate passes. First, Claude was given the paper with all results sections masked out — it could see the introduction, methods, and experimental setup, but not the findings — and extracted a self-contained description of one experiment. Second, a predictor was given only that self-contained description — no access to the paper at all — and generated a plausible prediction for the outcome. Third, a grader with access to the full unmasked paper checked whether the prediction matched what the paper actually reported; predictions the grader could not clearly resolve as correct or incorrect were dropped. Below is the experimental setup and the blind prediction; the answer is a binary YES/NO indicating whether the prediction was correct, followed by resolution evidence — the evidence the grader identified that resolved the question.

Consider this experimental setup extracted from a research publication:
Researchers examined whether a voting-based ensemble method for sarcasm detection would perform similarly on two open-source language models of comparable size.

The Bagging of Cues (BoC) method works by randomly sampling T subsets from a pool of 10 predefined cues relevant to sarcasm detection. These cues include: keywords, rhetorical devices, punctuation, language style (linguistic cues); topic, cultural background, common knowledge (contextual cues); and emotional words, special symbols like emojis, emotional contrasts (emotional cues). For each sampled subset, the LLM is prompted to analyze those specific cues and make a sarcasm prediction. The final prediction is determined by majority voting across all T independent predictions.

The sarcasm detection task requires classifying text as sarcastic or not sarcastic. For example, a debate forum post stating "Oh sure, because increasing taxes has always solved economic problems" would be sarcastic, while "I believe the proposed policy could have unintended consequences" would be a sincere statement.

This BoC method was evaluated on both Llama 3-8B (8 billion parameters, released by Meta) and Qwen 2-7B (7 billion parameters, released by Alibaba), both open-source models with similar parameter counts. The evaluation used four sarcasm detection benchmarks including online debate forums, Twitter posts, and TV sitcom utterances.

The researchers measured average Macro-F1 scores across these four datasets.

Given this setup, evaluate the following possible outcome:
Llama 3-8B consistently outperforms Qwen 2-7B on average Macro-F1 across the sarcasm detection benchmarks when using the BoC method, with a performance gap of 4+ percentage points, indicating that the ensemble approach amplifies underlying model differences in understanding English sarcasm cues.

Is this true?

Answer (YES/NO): YES